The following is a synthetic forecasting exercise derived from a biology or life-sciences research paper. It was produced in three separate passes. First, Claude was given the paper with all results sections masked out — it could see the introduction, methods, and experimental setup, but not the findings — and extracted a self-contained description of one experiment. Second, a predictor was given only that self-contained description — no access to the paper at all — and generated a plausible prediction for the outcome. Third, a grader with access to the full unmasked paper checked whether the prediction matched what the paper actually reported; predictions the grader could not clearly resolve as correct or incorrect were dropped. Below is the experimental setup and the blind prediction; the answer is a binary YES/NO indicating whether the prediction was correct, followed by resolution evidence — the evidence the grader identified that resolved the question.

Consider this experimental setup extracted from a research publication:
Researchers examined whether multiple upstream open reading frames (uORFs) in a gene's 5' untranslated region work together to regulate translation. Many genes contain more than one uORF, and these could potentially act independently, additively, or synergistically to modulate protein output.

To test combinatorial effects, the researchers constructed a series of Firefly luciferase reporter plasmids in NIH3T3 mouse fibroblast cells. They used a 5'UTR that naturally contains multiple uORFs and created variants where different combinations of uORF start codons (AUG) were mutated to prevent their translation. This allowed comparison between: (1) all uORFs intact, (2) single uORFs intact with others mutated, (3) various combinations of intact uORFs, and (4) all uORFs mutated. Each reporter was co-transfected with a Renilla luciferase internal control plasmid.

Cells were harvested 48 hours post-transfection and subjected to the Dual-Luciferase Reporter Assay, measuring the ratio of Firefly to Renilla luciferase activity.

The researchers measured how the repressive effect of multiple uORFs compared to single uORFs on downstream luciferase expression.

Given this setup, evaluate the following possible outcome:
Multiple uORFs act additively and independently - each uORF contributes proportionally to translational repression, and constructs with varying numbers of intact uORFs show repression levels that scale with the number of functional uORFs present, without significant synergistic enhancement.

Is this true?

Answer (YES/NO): YES